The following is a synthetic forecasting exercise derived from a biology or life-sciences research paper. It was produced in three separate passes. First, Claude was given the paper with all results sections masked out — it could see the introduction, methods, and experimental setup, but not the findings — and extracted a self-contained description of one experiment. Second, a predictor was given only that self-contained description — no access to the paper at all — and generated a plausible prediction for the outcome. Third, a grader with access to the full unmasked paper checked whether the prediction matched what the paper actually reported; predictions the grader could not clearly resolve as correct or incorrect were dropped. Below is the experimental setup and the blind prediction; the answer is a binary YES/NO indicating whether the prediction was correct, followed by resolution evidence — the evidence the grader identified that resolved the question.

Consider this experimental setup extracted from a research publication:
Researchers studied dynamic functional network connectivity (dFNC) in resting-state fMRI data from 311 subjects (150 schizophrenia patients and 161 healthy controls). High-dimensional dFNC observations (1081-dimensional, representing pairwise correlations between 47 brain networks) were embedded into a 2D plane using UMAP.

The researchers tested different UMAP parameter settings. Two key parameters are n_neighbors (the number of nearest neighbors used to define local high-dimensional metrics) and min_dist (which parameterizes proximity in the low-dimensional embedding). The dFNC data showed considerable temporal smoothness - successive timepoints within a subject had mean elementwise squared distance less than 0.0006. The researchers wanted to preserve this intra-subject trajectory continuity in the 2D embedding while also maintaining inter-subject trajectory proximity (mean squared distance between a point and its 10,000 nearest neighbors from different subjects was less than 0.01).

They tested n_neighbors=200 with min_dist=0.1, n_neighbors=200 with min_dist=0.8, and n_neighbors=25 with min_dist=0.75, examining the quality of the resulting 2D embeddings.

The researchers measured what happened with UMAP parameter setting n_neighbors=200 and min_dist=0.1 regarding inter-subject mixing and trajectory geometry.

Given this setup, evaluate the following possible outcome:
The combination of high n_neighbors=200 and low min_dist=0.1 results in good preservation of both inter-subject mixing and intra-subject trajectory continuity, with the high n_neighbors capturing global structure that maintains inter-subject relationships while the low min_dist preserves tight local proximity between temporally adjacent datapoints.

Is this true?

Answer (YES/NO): NO